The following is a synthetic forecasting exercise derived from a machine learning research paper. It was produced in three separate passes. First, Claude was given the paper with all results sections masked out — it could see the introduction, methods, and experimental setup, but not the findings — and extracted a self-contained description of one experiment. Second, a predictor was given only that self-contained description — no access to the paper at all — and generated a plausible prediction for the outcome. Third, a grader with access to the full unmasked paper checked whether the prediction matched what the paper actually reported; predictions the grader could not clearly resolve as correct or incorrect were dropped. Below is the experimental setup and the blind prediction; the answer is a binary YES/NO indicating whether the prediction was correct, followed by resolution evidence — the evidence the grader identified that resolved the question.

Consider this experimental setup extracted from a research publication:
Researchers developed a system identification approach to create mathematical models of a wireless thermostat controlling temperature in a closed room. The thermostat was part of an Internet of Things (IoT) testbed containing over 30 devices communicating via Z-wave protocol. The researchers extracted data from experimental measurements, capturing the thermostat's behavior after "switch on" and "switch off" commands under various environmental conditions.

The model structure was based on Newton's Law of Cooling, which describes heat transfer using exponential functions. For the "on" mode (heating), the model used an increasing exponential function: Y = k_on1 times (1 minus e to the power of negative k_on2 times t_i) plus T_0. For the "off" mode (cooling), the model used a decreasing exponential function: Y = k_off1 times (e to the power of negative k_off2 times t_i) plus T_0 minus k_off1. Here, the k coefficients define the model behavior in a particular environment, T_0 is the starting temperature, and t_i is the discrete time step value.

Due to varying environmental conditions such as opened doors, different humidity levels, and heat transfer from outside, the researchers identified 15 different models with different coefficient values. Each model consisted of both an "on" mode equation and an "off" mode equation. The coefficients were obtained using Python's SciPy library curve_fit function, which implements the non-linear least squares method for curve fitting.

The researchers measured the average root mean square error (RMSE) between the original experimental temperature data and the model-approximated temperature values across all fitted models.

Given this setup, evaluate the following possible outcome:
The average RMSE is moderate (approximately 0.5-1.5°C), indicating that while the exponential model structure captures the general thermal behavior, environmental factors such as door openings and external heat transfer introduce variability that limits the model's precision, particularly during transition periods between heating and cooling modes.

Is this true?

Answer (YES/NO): NO